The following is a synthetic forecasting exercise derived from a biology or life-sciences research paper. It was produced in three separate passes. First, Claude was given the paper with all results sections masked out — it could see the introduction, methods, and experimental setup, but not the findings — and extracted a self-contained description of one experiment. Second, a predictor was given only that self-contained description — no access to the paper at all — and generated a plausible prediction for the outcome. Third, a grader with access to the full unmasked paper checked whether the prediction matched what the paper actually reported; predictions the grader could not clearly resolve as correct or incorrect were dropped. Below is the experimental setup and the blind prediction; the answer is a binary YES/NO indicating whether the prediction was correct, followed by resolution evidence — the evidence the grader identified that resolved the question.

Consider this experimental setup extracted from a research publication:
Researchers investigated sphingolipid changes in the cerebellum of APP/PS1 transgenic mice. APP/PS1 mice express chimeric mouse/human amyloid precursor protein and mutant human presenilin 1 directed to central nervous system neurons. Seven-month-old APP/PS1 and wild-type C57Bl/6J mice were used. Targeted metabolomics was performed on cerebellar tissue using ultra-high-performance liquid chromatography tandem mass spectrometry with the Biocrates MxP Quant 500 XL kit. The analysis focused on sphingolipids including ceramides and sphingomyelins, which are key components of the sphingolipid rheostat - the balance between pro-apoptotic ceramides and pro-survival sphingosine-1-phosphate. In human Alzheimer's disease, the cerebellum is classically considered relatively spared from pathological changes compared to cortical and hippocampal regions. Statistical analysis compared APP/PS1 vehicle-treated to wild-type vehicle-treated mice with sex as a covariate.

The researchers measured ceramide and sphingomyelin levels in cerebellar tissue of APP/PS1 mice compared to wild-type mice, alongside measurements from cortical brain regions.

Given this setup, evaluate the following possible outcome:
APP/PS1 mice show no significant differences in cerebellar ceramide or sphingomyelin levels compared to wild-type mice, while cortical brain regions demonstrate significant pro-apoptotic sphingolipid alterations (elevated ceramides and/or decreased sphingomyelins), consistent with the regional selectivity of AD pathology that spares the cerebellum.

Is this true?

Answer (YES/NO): NO